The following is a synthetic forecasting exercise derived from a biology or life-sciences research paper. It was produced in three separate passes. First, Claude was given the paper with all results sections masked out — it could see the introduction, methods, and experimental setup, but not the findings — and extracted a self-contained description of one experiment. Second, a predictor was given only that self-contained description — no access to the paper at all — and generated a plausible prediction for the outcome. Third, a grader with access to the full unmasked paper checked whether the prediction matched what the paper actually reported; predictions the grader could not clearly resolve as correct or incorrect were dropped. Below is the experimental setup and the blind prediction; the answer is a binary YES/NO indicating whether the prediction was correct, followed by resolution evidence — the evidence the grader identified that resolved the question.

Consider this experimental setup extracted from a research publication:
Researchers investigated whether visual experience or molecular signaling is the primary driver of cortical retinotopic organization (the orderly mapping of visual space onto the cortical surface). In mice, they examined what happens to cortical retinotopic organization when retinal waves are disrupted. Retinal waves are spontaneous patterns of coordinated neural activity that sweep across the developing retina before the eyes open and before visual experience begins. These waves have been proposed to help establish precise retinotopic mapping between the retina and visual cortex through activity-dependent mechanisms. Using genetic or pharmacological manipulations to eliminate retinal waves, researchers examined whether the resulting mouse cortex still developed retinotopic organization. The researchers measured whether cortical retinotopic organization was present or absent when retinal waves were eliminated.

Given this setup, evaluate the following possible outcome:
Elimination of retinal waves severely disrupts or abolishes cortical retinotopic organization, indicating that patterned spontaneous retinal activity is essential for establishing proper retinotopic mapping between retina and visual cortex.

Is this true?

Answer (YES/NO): NO